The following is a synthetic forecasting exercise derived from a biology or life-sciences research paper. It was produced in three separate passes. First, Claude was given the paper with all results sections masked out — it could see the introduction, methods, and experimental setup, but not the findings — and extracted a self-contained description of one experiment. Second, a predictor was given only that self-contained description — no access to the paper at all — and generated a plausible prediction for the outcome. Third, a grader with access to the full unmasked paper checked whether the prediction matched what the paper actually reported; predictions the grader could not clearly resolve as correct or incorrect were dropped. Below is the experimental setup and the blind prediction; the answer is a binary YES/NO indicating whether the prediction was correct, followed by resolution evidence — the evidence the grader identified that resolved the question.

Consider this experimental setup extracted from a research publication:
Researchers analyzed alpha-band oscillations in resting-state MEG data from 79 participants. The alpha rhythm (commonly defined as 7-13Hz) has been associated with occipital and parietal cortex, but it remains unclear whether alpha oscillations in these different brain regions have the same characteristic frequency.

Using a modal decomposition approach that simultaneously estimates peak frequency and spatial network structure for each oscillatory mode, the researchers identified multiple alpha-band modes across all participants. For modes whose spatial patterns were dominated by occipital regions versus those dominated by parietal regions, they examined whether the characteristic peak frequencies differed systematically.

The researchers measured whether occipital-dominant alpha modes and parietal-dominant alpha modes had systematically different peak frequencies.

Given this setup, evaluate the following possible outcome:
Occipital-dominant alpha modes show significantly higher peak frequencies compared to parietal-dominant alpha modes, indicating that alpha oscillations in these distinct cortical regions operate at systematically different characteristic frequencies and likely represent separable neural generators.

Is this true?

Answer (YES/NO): YES